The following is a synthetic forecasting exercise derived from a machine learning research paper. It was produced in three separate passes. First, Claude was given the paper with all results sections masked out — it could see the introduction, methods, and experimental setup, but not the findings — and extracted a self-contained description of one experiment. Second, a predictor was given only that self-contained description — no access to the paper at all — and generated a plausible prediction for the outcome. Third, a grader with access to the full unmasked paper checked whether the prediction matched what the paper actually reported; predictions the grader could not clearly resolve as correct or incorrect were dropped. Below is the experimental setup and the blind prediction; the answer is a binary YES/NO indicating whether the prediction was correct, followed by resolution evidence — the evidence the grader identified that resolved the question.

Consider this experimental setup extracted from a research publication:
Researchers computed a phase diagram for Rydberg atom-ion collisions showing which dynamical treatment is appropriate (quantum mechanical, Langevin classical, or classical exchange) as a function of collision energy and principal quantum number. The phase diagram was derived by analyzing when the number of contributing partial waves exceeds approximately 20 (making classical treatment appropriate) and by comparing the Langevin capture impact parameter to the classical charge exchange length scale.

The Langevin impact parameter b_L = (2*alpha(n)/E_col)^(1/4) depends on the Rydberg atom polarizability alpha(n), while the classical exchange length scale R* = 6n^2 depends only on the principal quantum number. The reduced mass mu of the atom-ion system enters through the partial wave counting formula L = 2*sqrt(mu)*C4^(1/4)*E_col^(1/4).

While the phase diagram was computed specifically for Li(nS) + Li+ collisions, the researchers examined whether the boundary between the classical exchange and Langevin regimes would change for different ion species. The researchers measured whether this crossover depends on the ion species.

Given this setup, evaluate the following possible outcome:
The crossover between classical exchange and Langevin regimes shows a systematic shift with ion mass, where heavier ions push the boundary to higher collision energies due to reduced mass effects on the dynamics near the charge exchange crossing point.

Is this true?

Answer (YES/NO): NO